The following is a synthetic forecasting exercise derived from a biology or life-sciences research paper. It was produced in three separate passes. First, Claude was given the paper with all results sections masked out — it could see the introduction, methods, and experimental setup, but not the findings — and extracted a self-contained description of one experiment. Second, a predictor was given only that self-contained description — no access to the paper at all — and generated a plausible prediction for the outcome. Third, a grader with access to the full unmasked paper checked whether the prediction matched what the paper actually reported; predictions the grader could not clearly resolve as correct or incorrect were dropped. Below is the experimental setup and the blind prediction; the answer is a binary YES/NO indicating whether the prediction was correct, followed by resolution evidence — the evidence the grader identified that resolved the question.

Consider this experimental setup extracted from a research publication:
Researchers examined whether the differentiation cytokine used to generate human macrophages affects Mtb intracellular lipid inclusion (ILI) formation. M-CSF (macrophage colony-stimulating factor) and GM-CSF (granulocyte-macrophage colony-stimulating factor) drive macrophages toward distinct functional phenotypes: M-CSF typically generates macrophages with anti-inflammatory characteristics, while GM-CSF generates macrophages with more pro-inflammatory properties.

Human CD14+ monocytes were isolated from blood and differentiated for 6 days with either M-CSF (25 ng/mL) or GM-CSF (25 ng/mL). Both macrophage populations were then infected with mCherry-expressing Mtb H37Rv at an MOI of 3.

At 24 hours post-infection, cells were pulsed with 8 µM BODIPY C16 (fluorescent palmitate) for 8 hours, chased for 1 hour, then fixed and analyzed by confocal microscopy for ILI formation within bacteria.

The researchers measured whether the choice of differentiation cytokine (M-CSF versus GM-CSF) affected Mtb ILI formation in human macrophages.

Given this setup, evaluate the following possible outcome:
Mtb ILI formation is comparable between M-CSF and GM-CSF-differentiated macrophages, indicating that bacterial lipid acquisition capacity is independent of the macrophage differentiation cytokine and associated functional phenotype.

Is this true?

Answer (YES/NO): YES